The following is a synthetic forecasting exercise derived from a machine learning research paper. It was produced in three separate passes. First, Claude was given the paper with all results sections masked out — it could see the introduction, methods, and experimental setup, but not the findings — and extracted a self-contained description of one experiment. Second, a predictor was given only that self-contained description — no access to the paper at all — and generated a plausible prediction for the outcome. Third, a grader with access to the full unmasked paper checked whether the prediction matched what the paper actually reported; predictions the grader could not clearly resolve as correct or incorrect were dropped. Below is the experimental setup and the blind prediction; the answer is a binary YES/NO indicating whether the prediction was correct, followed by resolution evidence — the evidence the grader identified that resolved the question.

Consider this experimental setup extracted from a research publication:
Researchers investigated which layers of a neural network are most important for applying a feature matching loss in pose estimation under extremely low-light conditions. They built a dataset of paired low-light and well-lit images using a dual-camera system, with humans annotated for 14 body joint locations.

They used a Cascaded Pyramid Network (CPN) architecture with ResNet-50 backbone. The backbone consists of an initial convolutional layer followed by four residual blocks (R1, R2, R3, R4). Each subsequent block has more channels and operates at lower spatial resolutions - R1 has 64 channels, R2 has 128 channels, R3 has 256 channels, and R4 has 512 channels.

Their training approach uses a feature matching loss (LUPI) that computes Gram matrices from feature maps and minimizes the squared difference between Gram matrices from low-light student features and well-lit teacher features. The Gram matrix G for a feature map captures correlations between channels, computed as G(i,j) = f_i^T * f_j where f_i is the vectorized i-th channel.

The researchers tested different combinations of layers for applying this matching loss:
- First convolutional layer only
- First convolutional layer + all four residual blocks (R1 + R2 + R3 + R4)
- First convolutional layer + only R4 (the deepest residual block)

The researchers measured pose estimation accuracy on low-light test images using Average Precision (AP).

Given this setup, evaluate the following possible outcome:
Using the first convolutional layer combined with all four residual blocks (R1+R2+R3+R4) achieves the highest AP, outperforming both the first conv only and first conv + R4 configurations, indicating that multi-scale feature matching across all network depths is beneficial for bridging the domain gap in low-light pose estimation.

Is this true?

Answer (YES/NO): YES